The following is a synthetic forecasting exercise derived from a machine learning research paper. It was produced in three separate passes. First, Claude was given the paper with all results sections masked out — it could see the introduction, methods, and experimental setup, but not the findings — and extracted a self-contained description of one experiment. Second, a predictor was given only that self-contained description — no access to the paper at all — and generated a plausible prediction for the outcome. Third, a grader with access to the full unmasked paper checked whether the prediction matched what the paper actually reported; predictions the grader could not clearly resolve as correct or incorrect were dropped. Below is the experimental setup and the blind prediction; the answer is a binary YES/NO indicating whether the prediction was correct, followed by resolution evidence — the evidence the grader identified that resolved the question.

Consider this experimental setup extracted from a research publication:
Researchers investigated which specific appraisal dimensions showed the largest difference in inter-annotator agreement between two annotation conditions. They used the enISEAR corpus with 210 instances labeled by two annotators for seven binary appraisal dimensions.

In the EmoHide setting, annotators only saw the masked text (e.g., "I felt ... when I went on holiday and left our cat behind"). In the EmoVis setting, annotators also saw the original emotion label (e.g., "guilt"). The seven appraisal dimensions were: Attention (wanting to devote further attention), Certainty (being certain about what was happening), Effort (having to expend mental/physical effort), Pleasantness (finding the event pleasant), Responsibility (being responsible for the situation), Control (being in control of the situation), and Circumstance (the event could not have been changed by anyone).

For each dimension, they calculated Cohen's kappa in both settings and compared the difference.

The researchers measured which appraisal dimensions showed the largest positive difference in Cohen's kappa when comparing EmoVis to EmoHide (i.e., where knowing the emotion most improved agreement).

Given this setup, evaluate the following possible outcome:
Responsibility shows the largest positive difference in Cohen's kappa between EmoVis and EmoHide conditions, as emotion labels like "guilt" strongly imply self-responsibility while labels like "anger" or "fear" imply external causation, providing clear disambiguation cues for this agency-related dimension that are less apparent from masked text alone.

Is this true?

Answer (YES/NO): NO